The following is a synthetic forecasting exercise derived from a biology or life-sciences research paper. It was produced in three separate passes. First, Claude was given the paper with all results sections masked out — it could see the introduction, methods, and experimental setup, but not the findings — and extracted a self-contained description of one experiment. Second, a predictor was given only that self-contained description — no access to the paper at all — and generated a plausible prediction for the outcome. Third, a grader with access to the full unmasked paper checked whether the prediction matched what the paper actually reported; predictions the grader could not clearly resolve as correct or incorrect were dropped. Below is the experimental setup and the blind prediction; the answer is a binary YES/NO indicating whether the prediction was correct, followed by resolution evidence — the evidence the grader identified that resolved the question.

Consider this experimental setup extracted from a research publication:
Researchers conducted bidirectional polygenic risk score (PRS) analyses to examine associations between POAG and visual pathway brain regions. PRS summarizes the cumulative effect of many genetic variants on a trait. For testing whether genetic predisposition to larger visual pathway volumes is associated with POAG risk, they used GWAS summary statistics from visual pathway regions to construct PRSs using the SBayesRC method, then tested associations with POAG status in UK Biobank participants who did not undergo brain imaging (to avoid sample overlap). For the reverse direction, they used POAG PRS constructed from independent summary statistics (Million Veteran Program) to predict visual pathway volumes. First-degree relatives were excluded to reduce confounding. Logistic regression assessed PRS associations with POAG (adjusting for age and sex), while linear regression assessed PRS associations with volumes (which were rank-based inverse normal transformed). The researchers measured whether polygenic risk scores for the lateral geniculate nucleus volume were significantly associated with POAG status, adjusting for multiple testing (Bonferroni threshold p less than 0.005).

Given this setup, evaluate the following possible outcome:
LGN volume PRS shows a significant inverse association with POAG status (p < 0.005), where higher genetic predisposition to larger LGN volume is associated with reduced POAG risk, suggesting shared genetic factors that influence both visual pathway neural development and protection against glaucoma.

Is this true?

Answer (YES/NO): NO